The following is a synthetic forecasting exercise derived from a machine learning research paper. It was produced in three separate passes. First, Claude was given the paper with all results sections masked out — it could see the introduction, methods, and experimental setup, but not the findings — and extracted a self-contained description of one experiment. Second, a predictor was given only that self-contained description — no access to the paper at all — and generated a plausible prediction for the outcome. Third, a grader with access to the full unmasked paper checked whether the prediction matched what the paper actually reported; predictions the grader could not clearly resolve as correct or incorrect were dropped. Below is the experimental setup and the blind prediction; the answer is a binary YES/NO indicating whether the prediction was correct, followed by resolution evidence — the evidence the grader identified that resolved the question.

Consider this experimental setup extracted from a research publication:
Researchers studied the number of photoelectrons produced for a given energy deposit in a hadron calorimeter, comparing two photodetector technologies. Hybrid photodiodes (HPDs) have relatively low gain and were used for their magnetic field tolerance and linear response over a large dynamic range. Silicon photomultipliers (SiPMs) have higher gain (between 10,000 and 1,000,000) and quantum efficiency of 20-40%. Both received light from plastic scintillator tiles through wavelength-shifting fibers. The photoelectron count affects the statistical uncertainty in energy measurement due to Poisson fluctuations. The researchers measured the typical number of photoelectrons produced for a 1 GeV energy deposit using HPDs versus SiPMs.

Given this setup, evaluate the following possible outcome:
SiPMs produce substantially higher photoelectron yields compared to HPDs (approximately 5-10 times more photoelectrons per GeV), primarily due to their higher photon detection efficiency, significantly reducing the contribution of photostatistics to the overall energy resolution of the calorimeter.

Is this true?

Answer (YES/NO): YES